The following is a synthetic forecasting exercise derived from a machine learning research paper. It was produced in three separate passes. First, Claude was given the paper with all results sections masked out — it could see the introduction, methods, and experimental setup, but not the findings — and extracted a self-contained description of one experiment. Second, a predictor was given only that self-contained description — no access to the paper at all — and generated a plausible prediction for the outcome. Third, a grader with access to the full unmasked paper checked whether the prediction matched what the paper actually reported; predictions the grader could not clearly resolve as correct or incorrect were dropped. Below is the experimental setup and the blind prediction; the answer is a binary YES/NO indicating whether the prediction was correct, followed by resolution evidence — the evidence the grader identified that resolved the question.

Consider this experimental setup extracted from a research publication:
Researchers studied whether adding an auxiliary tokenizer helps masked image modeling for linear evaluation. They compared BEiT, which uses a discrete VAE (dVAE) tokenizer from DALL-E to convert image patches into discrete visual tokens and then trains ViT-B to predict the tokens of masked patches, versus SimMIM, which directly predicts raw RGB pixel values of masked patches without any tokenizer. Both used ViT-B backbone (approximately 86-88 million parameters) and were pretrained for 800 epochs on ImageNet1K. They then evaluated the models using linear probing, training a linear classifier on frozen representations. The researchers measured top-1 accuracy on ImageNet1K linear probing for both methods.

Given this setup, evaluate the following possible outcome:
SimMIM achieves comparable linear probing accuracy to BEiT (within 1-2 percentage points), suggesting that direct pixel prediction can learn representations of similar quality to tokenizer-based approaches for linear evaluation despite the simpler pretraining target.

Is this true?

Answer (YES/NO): YES